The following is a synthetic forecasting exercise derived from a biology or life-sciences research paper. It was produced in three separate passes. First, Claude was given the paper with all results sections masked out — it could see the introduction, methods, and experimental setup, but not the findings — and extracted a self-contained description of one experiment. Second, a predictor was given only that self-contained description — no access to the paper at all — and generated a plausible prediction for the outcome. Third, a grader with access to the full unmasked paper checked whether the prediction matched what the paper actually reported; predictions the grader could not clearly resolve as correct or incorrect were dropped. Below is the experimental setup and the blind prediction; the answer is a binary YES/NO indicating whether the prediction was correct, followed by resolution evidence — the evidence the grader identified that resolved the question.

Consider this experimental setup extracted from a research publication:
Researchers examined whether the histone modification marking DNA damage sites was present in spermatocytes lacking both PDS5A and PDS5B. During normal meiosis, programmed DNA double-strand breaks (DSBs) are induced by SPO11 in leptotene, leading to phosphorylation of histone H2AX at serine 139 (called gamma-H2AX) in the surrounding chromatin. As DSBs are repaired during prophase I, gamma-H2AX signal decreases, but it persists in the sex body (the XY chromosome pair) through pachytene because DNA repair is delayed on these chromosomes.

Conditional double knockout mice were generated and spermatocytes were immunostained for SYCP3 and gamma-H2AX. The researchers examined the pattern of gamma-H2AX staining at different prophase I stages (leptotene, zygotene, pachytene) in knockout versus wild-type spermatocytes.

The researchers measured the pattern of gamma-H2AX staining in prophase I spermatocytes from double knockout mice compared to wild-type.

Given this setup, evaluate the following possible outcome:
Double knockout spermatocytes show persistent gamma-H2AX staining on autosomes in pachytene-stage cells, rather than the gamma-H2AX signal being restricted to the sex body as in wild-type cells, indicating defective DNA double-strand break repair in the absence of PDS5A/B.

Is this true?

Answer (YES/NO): NO